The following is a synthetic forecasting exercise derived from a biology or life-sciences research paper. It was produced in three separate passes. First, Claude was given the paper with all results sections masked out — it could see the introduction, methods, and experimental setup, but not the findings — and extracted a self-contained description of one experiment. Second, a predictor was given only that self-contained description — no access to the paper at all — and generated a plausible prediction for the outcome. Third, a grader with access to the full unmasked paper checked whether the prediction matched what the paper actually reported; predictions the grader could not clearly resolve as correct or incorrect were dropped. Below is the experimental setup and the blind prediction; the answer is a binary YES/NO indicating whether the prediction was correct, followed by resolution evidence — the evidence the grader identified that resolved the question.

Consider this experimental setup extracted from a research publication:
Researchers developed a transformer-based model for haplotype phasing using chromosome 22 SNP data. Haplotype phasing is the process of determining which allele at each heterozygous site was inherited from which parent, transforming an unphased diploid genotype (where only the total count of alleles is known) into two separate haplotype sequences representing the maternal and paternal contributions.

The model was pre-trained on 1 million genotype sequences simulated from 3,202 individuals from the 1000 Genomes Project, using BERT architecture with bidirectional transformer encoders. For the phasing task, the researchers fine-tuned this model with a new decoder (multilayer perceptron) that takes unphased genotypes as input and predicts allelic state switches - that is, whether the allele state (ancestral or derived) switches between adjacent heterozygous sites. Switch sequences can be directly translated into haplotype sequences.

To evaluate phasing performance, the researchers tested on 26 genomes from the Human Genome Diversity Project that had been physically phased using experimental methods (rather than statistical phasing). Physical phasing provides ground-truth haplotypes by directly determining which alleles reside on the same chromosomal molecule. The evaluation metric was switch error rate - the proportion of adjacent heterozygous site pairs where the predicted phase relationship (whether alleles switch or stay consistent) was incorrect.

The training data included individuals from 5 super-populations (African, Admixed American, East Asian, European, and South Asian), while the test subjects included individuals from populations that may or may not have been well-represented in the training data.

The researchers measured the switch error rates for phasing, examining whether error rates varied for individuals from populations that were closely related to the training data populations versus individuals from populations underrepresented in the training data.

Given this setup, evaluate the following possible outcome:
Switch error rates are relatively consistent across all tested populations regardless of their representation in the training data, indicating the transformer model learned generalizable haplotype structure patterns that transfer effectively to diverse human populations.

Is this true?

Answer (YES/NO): NO